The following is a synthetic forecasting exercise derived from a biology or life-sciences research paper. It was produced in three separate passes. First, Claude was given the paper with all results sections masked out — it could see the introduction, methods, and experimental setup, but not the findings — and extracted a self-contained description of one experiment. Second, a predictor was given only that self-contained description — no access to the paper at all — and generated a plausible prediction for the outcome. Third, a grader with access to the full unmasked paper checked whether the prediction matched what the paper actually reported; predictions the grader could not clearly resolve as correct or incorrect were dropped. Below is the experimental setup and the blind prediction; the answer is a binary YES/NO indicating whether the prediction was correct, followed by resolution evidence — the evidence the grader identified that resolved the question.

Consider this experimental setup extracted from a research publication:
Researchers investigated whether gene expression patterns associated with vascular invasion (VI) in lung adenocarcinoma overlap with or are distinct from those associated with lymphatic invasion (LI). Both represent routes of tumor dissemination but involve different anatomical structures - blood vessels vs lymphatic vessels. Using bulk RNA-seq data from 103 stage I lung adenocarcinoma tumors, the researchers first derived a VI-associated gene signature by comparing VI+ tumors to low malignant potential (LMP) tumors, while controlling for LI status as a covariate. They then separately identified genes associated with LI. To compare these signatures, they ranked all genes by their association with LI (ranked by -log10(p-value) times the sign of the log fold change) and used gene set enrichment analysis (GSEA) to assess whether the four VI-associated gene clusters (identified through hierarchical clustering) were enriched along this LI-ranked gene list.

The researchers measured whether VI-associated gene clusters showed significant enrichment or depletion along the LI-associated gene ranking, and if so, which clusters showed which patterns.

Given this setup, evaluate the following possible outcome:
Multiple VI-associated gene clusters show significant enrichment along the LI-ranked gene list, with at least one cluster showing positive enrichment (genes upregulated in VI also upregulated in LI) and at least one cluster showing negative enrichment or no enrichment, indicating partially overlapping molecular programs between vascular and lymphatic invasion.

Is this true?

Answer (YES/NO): YES